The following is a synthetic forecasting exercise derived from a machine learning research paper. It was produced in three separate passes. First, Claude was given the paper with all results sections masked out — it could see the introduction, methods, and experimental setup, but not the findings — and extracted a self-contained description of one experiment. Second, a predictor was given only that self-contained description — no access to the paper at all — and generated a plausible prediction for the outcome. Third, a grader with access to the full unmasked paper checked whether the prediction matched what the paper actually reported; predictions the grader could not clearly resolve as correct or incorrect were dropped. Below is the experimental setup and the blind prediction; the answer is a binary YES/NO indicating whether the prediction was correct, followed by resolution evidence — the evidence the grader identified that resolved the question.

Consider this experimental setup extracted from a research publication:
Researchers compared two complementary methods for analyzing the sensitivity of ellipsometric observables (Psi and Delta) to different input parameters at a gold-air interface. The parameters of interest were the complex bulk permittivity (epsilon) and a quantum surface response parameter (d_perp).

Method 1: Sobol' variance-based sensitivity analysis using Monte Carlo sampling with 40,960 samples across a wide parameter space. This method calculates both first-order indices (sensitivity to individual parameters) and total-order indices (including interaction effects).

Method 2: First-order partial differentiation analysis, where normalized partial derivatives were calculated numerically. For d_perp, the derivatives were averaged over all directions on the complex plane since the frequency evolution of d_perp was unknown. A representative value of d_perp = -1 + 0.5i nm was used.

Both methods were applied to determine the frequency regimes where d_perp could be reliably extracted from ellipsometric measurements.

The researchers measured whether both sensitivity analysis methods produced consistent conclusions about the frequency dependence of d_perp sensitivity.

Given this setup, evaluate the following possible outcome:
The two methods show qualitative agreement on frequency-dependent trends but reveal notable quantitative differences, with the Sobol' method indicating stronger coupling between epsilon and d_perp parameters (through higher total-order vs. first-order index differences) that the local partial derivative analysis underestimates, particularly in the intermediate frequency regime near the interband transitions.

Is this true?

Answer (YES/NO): NO